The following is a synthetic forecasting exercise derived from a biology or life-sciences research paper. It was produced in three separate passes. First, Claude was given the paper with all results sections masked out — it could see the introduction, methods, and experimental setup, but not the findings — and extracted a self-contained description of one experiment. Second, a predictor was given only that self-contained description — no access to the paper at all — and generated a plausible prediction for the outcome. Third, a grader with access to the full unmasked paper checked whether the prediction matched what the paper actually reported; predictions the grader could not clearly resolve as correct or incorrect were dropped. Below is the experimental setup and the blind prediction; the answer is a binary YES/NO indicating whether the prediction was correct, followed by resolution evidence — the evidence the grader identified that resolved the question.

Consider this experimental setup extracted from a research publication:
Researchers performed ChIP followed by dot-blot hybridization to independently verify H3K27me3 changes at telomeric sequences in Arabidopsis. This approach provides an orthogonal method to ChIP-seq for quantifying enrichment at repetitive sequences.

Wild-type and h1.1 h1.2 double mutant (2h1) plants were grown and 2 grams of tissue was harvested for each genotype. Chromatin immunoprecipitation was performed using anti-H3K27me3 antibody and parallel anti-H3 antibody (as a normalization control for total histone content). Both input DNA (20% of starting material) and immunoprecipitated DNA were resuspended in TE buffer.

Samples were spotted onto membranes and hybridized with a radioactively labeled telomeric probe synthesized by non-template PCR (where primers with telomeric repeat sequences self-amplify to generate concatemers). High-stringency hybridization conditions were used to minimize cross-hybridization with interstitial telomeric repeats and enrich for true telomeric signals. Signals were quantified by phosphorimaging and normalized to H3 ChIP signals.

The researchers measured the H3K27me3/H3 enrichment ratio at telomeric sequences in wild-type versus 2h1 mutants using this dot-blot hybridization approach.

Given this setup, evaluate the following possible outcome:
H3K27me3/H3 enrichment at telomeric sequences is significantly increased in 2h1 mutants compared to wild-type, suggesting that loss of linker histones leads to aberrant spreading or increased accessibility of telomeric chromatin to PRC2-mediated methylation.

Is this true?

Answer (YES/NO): YES